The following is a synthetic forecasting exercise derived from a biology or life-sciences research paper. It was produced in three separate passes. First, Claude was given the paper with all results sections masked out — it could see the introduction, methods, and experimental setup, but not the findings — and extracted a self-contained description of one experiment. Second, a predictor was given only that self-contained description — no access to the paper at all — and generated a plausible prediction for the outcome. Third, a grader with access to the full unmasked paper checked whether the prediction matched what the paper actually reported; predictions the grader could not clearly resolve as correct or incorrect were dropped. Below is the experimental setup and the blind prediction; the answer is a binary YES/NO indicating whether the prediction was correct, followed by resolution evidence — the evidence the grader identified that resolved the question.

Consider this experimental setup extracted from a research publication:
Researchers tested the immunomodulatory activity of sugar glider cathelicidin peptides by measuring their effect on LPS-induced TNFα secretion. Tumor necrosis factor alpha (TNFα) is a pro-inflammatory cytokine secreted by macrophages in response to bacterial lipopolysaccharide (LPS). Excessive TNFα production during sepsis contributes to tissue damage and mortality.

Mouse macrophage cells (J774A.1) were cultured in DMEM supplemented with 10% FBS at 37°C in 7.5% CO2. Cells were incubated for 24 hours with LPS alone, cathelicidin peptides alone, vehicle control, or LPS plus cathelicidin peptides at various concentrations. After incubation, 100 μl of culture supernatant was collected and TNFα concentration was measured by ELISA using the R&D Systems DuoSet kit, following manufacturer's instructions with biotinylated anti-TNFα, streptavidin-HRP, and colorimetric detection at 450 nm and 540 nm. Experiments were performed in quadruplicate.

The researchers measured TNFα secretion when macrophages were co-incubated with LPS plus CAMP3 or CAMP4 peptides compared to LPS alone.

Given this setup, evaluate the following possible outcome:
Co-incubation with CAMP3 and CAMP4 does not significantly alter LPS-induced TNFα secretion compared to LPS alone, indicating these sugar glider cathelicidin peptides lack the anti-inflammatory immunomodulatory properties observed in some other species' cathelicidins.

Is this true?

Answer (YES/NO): NO